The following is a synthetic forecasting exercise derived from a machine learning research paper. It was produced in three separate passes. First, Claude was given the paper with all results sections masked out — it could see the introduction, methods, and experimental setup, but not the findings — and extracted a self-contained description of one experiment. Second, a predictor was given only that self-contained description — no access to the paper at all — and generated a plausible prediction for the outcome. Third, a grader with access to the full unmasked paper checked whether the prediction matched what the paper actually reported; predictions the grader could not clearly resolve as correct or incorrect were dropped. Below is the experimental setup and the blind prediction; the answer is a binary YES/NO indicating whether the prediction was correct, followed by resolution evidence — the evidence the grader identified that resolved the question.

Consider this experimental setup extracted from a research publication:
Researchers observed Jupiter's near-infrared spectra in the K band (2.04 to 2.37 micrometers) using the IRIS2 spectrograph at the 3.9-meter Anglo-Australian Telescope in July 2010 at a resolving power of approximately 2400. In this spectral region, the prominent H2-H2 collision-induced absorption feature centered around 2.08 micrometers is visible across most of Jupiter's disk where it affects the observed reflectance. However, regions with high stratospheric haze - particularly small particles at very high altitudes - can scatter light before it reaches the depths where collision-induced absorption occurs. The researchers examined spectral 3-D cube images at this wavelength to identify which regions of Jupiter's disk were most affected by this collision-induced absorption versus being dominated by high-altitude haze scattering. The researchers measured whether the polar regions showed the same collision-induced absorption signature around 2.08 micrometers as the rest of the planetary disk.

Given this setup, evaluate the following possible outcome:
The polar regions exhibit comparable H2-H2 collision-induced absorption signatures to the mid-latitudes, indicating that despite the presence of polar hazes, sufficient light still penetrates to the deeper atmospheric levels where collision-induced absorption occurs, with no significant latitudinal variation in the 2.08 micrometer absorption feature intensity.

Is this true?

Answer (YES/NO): NO